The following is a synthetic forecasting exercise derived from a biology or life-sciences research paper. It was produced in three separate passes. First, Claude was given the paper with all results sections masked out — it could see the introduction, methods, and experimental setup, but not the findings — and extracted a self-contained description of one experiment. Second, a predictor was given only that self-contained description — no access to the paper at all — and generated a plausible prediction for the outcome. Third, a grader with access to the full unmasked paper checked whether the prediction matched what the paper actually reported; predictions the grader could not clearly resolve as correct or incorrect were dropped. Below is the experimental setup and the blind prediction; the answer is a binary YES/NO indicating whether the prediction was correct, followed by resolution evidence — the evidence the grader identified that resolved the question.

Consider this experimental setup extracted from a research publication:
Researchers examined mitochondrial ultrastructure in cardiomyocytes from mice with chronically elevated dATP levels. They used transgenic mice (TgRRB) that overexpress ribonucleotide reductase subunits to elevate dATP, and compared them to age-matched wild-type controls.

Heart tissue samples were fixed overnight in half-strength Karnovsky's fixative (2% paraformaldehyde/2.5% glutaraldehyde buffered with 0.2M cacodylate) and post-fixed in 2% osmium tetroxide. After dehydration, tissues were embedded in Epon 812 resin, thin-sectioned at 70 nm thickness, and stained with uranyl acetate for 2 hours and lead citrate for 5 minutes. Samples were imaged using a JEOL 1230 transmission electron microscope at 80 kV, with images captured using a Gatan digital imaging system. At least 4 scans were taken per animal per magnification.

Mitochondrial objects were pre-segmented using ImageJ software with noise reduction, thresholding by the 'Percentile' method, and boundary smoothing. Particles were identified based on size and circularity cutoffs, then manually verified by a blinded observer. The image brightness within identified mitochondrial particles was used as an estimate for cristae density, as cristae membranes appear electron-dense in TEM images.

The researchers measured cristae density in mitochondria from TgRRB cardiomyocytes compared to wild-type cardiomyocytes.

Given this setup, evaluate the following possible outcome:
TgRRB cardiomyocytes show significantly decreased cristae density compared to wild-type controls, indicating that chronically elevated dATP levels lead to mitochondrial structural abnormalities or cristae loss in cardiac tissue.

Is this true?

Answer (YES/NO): NO